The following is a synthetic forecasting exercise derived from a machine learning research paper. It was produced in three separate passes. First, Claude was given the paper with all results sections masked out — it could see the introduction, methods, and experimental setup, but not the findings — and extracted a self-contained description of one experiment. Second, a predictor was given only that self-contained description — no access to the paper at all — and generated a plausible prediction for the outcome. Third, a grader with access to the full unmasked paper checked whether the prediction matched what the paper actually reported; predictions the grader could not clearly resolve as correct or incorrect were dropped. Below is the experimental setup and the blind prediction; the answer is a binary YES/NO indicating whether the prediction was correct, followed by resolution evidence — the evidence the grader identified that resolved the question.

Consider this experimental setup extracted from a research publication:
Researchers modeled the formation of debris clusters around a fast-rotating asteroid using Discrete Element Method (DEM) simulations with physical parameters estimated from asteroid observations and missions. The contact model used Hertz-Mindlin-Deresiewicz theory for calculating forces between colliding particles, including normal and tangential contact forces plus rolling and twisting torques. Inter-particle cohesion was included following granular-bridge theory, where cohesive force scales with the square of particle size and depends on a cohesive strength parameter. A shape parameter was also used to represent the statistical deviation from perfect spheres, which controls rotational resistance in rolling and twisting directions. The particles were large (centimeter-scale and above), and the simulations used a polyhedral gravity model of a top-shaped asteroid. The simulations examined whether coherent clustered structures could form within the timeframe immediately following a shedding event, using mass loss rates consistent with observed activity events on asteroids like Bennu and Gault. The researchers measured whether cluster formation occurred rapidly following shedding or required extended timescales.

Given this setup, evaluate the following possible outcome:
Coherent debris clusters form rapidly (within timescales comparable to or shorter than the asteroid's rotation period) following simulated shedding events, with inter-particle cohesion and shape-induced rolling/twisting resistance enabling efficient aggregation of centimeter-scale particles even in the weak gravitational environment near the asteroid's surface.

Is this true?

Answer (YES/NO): NO